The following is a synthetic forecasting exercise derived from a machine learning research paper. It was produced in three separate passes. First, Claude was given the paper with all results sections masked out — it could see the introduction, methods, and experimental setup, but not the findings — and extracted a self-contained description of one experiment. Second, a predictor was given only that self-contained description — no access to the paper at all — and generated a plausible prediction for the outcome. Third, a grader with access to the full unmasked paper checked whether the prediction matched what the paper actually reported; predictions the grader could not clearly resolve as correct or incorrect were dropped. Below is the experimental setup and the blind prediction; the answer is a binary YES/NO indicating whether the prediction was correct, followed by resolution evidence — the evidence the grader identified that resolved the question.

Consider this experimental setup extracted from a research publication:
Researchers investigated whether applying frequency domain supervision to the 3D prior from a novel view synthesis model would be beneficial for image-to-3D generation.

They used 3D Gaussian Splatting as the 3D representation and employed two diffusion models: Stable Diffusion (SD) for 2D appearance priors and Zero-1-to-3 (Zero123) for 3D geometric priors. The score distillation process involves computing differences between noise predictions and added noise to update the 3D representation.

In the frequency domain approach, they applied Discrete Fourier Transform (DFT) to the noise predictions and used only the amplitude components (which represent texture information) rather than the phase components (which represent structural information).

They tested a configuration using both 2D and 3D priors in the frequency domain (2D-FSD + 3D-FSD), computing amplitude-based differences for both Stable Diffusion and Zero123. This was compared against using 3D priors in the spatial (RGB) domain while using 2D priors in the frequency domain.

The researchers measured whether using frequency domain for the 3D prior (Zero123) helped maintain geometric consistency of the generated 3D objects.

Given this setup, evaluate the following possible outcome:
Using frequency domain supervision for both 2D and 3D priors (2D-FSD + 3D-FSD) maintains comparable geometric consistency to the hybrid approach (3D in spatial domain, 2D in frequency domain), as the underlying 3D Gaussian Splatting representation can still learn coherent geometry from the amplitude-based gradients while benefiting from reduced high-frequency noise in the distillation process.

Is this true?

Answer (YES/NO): NO